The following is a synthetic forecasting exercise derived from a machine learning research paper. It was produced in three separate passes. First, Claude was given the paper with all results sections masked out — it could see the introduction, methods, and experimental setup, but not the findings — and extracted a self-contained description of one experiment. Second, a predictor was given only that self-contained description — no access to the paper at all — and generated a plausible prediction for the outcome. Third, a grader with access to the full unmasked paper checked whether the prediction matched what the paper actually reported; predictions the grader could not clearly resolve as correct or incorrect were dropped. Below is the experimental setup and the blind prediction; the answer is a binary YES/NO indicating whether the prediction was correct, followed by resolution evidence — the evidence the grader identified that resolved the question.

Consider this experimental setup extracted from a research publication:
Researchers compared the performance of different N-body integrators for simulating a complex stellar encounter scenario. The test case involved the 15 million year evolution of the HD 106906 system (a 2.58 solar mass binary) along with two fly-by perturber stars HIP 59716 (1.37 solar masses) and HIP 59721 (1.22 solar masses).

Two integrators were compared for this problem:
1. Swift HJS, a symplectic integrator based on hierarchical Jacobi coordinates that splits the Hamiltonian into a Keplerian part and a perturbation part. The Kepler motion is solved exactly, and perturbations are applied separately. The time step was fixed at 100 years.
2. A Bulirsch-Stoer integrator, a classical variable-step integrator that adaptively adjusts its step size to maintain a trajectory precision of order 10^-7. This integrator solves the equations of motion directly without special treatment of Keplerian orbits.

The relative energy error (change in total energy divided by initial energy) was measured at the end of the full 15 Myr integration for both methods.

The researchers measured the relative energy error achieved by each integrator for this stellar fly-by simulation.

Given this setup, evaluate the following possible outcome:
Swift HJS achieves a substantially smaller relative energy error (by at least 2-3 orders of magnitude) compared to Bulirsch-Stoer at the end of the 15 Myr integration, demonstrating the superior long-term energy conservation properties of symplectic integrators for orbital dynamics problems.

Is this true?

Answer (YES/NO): NO